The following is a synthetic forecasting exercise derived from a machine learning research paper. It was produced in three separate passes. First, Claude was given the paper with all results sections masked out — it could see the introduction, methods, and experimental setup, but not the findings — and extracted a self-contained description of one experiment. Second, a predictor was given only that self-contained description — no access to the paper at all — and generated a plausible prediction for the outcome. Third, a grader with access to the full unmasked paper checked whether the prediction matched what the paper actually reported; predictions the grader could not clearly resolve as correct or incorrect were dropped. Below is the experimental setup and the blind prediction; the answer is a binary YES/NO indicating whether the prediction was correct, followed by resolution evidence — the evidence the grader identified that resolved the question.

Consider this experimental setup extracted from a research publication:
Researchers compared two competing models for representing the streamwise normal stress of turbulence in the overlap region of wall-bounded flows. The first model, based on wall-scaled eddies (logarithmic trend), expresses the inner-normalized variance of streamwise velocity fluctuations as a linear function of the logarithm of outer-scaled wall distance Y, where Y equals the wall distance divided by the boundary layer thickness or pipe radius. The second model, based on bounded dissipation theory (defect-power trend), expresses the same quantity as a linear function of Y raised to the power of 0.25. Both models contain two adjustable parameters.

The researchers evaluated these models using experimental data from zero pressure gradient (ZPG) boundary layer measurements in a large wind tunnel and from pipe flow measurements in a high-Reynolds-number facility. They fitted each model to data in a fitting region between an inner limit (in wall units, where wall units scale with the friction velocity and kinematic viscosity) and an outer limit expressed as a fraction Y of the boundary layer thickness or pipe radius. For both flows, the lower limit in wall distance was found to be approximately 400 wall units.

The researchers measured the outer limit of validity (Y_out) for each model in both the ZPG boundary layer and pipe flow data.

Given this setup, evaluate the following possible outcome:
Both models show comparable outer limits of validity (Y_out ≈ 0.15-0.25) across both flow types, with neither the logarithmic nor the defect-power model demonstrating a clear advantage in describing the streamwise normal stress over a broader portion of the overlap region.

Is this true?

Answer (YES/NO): NO